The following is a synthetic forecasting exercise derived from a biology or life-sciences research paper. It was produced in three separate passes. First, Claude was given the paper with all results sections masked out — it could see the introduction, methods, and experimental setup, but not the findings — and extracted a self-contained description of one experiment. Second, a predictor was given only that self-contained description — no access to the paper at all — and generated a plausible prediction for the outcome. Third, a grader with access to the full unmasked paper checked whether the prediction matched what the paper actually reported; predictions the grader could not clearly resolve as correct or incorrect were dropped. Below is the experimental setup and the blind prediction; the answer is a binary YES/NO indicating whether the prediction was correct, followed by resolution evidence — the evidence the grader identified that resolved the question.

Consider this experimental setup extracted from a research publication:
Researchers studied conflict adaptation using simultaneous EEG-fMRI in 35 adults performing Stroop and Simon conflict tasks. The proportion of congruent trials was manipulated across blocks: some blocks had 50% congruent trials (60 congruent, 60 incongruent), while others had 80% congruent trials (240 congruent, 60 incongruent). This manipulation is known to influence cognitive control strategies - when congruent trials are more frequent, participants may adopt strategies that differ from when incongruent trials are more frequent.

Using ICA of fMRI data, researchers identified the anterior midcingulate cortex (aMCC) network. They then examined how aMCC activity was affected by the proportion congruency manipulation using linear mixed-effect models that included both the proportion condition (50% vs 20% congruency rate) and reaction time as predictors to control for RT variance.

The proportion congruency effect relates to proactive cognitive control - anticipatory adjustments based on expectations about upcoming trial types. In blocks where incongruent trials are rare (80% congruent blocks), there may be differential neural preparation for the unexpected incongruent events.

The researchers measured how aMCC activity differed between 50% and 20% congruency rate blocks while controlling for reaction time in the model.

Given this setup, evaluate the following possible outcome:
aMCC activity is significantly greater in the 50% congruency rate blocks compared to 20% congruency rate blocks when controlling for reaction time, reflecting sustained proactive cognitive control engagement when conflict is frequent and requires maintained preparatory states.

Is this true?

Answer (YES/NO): NO